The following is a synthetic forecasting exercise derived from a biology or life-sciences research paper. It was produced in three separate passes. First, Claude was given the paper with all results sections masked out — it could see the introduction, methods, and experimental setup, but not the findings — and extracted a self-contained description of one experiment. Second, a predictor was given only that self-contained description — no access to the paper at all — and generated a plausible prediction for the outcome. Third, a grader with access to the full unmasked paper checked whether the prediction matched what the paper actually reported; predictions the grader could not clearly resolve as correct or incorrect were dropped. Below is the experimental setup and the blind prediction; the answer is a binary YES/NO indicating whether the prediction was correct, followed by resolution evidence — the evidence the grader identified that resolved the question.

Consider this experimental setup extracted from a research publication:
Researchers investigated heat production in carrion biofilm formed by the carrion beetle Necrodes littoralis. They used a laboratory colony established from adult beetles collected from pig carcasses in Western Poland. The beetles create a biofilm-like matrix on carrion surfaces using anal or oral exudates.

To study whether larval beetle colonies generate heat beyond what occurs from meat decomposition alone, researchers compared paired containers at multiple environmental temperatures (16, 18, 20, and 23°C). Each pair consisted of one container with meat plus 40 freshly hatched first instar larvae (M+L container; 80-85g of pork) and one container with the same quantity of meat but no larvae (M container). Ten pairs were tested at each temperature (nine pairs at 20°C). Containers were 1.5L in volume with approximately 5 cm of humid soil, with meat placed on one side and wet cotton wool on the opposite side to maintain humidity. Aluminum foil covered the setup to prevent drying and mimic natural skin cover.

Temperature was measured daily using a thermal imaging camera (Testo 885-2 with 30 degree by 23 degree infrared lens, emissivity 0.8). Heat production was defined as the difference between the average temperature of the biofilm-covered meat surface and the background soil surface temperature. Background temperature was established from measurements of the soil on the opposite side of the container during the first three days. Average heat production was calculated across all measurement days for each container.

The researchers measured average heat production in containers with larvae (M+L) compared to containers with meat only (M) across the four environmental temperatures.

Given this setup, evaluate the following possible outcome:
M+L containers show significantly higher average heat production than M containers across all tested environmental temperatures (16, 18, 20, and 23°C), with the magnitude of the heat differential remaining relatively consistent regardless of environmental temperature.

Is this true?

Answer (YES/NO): NO